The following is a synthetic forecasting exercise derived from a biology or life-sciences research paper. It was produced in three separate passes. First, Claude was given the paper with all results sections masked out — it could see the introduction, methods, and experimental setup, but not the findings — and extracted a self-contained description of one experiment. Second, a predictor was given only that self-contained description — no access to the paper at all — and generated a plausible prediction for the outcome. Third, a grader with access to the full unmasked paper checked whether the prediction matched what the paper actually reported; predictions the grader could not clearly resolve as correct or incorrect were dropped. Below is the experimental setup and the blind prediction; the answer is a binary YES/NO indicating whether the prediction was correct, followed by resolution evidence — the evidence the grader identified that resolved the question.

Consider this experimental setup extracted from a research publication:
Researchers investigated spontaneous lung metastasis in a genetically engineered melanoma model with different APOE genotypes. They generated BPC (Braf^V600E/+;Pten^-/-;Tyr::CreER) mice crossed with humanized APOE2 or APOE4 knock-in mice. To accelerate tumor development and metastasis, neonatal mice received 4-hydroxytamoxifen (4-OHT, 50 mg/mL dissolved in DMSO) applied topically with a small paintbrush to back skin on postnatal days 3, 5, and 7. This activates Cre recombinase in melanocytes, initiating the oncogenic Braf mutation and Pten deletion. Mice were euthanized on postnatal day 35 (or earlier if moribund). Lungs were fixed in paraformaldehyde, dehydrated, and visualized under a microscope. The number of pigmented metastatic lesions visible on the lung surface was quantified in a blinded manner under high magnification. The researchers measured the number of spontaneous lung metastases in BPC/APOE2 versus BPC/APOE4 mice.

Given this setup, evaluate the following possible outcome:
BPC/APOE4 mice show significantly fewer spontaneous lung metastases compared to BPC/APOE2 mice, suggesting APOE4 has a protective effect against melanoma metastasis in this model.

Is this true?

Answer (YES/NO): YES